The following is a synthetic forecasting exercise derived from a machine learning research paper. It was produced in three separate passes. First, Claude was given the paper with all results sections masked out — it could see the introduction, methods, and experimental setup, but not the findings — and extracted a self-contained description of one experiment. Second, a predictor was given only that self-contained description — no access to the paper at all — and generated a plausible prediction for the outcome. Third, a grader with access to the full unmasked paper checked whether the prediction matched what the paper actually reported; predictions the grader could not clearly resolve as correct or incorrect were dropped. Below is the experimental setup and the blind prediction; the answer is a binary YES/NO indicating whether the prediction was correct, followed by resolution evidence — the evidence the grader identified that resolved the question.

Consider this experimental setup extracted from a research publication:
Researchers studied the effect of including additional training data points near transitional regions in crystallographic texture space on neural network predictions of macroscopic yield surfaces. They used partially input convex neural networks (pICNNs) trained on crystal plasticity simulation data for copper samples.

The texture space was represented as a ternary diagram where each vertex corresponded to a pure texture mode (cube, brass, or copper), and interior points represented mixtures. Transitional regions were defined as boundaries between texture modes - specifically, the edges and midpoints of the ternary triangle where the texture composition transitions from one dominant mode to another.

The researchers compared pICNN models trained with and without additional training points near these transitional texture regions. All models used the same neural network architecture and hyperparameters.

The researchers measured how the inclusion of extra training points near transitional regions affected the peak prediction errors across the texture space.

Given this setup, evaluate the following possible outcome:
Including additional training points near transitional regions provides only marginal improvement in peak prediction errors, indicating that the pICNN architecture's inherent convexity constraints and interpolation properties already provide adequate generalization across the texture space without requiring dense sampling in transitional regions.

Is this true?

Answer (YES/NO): NO